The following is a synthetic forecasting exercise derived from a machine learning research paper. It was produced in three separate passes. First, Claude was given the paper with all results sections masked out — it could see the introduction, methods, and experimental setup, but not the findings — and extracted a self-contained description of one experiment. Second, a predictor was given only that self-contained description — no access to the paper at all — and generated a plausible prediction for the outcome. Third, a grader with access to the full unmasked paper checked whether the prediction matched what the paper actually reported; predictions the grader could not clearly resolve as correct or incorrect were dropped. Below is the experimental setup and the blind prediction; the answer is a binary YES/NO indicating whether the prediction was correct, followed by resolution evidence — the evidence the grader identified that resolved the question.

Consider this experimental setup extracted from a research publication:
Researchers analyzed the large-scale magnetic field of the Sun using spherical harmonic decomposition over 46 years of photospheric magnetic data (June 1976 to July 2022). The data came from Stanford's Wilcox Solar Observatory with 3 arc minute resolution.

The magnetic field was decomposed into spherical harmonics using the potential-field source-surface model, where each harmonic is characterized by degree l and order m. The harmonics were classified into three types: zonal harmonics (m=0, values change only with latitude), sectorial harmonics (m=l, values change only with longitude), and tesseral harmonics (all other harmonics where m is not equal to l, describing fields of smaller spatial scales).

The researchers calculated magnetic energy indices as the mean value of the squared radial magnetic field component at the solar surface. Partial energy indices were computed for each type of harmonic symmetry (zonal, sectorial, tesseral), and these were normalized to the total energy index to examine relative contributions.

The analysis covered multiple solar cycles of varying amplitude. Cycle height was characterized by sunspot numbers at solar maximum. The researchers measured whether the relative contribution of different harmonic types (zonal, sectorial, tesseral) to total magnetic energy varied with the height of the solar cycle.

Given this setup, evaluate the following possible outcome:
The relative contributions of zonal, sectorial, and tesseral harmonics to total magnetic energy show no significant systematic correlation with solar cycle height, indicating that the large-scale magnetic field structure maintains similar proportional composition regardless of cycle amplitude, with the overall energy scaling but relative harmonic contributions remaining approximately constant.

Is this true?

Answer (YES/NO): YES